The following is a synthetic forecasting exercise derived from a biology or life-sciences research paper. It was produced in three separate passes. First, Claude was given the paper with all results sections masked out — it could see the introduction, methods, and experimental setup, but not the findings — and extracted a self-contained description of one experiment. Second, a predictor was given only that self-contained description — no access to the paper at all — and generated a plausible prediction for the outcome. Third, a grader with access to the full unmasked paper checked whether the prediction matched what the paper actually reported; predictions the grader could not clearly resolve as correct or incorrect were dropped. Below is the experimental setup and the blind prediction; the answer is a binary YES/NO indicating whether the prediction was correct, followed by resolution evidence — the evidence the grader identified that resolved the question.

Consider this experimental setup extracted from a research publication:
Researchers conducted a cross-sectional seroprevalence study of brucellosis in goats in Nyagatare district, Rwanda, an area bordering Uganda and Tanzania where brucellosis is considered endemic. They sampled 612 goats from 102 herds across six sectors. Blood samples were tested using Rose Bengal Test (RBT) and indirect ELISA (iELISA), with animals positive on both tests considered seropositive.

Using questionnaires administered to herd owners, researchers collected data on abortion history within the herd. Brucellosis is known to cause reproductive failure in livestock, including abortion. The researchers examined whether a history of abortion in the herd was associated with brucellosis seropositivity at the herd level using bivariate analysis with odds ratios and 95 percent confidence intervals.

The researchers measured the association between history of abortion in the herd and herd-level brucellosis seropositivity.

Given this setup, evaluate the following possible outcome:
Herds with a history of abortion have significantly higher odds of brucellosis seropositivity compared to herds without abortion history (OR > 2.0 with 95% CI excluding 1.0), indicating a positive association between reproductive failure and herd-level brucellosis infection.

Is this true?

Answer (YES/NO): YES